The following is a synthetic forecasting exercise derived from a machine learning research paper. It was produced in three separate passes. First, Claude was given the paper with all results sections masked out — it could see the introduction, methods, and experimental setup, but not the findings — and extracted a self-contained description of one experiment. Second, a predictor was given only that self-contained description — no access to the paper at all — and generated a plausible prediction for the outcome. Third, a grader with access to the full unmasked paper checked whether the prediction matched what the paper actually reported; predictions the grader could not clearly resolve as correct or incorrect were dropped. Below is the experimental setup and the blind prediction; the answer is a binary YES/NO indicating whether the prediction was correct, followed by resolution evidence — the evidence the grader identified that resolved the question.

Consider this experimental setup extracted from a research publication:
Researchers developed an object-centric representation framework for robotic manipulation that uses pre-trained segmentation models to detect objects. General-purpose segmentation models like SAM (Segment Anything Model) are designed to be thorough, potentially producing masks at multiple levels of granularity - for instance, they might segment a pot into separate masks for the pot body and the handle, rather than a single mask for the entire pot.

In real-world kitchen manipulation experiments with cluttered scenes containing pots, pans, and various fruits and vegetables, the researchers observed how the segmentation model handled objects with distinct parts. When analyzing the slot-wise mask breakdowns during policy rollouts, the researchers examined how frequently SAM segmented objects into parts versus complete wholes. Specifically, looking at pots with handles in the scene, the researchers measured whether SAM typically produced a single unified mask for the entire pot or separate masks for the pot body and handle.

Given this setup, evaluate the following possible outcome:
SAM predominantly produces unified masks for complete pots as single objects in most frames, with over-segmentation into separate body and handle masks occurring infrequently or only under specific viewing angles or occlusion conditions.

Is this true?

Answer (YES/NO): NO